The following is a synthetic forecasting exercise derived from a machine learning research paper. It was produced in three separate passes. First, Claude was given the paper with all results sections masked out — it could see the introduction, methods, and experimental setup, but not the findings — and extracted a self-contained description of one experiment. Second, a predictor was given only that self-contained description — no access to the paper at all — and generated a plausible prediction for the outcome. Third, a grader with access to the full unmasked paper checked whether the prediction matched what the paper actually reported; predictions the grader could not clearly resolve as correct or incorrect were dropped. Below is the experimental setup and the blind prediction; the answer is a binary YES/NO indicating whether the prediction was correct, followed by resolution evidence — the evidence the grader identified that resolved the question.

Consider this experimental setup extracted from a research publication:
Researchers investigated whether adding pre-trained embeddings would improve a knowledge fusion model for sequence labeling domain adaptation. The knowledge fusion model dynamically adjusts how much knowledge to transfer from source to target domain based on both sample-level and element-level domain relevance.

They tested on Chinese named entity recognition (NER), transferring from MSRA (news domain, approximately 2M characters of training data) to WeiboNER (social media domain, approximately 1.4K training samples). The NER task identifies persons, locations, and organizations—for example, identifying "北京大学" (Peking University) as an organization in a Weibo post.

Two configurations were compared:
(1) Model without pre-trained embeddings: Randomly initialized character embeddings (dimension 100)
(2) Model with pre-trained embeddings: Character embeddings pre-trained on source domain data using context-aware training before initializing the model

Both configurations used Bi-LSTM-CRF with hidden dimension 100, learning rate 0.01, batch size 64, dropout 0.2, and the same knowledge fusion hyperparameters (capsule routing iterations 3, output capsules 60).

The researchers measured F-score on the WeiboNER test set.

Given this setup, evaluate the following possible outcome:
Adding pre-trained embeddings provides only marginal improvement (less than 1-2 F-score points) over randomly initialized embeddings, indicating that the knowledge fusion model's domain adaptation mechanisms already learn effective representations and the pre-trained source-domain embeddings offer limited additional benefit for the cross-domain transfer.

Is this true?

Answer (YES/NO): YES